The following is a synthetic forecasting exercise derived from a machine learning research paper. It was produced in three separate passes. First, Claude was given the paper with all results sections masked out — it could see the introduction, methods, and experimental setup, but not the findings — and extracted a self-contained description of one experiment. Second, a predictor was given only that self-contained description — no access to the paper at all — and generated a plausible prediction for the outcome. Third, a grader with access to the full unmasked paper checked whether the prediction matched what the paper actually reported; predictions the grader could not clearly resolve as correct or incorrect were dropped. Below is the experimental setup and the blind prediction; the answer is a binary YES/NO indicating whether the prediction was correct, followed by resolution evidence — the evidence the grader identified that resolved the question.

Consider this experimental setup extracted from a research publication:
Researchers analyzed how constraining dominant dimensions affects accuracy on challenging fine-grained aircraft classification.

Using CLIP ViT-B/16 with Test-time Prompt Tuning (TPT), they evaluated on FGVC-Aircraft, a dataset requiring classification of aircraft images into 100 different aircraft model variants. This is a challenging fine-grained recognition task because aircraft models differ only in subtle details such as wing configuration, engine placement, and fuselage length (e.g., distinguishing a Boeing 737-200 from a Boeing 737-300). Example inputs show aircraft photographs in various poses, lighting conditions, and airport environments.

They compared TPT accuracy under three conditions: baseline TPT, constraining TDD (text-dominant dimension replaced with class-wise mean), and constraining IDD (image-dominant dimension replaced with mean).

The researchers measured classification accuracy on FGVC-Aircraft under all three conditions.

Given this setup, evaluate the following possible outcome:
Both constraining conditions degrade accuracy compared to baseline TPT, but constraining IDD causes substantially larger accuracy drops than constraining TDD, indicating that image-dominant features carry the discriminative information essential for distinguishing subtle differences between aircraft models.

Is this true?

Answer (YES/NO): YES